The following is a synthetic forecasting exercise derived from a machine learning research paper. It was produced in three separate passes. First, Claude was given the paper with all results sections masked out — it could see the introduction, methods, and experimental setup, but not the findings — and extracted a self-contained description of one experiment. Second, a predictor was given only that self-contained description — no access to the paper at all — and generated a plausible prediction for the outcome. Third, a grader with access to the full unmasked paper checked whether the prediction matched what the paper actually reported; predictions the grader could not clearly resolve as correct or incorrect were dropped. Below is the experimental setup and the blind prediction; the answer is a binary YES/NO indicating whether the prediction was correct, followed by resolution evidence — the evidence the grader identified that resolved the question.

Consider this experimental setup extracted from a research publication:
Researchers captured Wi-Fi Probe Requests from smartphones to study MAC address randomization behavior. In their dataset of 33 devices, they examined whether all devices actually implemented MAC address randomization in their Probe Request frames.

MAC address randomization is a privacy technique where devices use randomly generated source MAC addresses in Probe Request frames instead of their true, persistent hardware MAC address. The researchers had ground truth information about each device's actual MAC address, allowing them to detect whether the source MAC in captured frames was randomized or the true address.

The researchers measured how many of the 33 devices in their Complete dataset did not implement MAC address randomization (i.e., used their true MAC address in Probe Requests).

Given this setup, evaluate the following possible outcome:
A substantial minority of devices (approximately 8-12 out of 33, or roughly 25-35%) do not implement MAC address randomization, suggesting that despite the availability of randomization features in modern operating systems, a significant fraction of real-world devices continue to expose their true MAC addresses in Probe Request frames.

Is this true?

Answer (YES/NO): NO